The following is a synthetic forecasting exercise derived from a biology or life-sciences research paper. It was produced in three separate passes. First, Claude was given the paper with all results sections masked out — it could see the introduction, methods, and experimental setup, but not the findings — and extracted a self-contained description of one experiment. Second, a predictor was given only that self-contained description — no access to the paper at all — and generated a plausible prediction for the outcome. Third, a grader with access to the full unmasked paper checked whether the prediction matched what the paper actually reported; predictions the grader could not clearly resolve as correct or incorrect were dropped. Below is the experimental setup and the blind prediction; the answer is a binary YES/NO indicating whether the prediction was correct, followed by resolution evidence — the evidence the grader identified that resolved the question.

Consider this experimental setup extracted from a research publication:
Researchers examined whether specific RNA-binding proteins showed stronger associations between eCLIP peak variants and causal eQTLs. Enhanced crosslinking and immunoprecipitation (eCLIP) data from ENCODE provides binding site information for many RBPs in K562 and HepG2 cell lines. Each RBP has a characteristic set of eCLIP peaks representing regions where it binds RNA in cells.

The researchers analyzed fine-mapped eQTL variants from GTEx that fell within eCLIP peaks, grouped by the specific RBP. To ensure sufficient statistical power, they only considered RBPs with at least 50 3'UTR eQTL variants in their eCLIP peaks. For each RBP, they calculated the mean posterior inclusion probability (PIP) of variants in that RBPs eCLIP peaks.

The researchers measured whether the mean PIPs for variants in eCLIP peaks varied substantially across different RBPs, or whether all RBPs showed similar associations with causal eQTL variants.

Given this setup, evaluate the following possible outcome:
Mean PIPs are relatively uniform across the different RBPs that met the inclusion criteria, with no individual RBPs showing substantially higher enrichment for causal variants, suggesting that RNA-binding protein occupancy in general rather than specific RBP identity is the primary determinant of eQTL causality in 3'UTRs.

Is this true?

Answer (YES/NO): NO